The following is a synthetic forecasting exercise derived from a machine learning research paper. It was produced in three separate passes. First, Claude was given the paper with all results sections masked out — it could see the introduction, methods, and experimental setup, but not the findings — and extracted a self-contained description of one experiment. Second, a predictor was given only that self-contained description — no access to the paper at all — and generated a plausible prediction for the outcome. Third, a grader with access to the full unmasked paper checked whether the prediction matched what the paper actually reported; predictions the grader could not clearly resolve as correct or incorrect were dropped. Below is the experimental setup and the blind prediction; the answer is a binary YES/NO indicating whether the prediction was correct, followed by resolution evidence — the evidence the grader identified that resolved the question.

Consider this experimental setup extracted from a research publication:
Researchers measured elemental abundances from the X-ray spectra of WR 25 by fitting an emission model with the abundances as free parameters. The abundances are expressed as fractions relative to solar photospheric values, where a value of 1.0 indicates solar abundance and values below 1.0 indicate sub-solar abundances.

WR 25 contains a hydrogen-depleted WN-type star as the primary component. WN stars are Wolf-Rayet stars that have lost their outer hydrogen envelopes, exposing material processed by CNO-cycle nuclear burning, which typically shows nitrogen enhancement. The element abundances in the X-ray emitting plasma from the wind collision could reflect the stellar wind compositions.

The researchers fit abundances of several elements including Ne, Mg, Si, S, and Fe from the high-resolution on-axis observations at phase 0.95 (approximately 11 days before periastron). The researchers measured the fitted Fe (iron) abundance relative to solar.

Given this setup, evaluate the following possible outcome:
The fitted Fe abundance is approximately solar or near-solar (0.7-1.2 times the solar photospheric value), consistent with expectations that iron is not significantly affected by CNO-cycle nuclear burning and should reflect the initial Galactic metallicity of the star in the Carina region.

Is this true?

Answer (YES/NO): NO